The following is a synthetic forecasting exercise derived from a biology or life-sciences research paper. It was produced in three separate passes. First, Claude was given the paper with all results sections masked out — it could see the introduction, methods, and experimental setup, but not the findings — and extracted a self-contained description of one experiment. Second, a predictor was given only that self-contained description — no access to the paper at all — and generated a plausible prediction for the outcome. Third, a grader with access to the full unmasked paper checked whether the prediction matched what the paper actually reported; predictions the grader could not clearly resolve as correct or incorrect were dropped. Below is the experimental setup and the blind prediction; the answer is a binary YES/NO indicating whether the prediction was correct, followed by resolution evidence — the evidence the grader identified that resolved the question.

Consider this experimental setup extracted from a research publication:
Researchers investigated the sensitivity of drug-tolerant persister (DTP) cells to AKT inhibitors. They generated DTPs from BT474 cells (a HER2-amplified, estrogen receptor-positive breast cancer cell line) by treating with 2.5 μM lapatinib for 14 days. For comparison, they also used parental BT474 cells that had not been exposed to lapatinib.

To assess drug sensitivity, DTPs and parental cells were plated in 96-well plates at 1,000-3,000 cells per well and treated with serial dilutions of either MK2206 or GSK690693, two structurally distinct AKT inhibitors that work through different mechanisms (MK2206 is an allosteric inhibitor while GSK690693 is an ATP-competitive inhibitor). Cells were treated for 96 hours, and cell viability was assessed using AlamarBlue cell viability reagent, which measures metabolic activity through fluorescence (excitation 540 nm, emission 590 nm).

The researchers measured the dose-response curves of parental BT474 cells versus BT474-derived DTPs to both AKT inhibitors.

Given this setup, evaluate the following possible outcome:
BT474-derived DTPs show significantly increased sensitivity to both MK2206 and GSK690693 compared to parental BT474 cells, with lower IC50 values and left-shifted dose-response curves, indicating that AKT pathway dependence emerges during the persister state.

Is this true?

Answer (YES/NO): NO